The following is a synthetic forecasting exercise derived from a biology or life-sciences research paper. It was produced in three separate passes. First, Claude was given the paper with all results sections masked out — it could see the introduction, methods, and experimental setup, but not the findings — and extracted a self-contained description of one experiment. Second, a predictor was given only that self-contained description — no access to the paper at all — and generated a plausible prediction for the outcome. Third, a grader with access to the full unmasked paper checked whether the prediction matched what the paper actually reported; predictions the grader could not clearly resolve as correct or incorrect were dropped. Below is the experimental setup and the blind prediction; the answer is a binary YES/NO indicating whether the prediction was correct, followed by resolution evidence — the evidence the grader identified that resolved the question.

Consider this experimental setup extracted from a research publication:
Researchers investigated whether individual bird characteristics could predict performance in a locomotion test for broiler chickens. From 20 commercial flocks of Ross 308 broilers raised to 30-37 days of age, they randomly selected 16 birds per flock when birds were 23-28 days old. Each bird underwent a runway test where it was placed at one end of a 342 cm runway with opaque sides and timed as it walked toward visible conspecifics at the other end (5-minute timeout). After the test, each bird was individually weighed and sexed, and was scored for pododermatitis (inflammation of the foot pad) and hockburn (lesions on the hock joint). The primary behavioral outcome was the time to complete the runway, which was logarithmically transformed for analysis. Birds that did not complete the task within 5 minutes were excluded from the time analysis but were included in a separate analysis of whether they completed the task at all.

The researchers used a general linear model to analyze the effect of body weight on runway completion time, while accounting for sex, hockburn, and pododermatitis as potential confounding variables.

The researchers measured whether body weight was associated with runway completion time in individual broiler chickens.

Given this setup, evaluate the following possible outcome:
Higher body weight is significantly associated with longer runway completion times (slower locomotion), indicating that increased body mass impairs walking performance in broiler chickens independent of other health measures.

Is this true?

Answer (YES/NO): YES